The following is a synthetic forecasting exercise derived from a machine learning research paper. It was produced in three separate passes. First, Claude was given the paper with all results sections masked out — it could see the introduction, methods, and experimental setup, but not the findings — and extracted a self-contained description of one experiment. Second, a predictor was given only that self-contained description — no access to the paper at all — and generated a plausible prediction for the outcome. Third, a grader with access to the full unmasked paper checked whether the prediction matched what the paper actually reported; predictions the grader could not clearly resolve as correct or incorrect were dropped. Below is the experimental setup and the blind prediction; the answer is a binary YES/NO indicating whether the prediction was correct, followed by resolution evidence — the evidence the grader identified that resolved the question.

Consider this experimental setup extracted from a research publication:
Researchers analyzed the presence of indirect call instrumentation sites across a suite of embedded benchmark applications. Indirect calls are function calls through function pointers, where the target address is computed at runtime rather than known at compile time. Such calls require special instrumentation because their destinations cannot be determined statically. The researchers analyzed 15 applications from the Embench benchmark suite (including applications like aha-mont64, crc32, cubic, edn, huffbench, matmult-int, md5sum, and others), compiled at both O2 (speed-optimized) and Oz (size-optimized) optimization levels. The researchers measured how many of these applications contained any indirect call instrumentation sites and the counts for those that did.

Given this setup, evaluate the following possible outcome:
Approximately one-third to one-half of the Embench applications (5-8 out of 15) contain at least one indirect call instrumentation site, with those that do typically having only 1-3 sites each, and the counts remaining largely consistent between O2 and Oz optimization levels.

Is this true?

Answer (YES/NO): NO